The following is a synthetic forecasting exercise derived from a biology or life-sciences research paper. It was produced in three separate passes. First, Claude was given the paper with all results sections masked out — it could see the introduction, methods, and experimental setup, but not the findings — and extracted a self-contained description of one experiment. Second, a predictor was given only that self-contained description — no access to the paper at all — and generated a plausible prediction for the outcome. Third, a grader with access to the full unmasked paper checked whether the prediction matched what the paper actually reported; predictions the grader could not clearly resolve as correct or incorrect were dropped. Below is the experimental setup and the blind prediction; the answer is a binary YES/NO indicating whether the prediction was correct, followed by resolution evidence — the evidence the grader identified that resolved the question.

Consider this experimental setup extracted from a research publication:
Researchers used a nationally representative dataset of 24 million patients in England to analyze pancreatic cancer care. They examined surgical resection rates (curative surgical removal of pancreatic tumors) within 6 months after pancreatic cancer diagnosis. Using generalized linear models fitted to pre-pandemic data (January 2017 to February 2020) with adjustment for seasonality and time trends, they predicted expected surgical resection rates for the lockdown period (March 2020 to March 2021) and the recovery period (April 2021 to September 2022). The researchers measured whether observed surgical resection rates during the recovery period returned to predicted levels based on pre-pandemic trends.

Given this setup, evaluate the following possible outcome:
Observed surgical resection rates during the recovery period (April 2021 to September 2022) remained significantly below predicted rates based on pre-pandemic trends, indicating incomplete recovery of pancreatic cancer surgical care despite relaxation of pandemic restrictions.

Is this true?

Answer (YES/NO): YES